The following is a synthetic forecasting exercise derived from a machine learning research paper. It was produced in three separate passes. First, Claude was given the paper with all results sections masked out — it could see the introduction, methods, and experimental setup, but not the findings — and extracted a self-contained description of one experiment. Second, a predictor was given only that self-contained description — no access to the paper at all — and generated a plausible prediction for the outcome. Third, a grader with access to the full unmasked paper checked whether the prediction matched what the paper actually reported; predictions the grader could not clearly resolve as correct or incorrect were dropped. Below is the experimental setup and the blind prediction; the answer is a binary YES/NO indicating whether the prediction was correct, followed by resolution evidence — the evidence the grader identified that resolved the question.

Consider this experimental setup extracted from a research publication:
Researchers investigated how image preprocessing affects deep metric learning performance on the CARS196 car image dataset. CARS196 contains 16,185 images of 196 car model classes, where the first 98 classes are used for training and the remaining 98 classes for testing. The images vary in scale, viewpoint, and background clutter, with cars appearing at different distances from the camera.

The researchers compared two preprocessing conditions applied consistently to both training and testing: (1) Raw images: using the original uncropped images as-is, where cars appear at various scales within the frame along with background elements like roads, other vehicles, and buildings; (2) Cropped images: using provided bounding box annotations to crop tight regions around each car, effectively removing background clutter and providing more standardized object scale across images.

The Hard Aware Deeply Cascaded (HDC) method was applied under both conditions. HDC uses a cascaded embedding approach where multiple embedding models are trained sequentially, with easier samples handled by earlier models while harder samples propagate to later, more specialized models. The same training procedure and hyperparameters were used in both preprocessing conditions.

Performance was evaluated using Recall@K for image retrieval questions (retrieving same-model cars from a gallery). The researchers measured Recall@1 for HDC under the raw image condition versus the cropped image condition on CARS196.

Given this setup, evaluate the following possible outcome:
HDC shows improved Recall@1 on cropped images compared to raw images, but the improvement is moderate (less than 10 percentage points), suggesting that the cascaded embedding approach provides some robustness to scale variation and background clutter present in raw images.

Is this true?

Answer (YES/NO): NO